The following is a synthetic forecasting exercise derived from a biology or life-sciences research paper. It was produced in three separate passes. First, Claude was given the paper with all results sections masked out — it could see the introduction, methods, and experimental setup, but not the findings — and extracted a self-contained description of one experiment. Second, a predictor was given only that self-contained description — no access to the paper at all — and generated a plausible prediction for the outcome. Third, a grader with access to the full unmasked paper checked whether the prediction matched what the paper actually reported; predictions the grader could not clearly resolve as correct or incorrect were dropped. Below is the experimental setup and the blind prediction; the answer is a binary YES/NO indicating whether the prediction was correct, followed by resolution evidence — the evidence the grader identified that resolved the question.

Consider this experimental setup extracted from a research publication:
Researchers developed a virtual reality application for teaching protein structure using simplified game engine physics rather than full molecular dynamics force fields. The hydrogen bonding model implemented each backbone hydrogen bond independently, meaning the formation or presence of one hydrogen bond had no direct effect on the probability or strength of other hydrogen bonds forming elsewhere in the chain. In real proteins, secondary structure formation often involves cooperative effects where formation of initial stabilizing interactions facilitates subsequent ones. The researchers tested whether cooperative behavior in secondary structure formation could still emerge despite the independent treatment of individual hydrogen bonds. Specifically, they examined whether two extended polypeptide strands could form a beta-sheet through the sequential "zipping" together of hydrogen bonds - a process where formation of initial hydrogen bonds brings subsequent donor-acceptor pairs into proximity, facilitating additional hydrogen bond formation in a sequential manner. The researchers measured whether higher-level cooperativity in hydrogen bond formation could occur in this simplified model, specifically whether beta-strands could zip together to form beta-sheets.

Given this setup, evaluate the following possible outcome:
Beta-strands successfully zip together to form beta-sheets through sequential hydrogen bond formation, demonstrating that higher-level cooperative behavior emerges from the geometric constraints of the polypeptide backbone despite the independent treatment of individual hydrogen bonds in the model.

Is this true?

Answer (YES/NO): YES